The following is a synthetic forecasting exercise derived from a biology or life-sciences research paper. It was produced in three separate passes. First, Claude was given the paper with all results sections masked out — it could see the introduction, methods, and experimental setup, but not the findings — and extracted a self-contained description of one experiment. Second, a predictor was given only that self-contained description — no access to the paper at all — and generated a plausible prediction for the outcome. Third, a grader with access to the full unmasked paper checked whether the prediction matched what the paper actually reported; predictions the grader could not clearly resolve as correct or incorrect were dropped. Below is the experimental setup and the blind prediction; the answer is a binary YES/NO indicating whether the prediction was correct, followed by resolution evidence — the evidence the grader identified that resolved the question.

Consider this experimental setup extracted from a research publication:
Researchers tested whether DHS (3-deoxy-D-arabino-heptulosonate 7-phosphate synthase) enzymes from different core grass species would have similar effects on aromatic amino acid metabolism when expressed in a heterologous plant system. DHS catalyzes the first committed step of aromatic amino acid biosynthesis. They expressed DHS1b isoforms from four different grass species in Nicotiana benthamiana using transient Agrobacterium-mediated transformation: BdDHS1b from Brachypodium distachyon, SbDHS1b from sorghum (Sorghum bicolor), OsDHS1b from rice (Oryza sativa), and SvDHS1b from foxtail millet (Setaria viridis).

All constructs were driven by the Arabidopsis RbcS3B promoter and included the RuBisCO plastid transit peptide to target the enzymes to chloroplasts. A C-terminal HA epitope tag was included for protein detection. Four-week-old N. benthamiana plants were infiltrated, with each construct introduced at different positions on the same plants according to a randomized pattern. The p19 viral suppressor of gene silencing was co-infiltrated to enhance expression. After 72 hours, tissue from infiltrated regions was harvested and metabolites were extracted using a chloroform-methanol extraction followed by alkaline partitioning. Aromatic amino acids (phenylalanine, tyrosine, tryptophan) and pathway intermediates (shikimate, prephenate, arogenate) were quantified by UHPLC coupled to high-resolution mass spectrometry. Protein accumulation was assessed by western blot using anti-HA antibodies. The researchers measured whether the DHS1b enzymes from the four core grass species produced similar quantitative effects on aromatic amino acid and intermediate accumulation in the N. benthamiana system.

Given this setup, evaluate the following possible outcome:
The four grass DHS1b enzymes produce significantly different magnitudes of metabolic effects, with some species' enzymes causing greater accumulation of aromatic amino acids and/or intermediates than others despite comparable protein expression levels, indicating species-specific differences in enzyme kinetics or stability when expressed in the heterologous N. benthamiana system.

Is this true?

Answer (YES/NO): YES